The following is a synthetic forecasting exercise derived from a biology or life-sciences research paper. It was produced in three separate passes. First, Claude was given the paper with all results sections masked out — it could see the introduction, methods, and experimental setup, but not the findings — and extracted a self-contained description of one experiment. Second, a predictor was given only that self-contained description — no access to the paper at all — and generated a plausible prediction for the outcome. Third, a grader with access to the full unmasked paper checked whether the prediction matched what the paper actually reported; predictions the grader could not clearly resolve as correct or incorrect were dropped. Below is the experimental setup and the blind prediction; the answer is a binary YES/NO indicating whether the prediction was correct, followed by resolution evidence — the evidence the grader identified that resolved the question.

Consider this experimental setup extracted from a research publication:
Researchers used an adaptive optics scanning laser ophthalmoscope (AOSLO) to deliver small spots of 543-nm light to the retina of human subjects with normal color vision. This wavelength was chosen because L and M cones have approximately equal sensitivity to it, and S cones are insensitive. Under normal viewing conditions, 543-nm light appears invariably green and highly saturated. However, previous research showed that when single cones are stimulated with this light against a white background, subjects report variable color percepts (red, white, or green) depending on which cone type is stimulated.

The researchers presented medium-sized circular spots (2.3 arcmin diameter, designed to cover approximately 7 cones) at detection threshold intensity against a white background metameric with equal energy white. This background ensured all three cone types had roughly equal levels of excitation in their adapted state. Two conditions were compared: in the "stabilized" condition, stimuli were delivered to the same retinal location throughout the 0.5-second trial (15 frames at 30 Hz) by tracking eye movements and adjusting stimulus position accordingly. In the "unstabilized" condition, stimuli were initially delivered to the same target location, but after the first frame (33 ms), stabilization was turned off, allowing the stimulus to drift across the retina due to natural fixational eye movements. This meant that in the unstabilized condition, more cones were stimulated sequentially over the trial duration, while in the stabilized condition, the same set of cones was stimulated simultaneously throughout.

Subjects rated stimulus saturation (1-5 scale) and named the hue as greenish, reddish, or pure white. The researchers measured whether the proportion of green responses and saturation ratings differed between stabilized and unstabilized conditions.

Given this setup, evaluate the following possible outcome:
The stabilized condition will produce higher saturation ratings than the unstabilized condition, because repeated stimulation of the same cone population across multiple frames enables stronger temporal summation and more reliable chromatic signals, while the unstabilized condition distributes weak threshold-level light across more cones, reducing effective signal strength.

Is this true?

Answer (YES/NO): NO